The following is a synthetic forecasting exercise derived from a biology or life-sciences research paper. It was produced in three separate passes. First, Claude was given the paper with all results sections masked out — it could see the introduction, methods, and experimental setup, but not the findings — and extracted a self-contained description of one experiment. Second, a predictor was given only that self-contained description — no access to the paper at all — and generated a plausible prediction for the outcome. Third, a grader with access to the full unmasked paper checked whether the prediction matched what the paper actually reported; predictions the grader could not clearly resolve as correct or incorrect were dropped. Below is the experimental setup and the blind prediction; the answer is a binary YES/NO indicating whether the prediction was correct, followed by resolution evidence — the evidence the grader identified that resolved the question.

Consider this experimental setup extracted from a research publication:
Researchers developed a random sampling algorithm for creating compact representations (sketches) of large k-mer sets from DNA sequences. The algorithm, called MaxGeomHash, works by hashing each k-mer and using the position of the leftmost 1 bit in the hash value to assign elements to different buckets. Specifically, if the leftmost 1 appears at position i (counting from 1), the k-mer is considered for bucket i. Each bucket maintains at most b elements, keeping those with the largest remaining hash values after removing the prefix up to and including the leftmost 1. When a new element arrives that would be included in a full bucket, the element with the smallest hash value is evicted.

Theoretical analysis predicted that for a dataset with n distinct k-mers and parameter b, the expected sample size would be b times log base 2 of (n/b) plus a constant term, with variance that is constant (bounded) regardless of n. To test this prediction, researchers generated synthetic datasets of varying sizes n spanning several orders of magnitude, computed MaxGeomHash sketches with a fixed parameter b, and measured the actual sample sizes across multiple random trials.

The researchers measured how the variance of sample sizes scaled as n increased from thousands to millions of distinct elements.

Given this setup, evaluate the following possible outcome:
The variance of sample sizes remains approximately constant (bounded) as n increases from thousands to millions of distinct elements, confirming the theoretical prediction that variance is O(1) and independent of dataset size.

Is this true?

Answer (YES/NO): YES